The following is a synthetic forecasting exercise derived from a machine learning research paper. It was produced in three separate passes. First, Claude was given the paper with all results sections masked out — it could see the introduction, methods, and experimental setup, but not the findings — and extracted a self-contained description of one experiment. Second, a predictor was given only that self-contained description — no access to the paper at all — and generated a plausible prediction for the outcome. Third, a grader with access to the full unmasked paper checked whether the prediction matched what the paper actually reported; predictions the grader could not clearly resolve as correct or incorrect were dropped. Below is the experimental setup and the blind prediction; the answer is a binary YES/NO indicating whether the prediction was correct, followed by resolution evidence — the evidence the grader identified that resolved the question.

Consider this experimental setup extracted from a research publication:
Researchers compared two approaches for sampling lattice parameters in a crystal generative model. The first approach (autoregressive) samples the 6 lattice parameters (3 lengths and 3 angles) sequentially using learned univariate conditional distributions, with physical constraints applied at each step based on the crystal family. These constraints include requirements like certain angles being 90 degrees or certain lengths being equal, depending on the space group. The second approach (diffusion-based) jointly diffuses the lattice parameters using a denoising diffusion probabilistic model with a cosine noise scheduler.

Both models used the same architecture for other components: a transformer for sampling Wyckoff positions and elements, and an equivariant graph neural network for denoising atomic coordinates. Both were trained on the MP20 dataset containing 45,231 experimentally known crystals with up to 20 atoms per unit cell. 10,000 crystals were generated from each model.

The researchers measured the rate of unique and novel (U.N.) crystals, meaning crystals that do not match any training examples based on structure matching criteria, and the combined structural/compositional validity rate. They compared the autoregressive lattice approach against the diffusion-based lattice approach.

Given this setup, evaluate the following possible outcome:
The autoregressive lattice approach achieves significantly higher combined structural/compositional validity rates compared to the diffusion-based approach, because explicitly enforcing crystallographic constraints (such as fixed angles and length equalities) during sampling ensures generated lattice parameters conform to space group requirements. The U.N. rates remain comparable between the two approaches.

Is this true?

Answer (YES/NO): NO